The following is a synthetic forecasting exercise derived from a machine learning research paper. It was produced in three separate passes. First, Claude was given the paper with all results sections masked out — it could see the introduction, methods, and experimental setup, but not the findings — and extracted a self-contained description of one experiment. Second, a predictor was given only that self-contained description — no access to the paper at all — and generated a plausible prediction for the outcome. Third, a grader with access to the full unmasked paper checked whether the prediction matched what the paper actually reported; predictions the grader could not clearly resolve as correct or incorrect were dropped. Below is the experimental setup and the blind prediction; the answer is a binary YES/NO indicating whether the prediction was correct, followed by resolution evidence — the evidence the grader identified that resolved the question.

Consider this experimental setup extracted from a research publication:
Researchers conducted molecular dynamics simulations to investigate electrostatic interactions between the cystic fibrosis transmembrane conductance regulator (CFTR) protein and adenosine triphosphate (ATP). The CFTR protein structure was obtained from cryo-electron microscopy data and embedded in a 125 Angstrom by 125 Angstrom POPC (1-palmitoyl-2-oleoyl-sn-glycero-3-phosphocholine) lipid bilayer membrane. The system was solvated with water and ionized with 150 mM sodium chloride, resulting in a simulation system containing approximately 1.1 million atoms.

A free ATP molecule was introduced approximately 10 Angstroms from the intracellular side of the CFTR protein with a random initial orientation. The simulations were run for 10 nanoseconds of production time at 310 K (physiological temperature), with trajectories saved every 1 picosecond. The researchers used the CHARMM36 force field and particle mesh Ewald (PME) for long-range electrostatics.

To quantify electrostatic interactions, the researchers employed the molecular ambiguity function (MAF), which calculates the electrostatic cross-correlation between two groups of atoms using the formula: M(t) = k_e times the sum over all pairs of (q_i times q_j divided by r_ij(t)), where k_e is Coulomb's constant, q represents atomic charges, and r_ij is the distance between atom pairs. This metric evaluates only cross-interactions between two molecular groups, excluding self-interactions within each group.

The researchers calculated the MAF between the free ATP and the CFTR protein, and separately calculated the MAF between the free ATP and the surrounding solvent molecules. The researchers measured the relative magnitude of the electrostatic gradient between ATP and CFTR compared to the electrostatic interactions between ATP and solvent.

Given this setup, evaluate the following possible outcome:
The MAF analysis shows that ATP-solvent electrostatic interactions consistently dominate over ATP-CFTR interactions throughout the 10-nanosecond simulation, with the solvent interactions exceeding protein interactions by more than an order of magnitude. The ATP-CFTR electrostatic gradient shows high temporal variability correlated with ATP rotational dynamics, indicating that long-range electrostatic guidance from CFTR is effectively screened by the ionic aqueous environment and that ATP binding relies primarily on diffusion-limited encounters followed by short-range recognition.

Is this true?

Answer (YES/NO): NO